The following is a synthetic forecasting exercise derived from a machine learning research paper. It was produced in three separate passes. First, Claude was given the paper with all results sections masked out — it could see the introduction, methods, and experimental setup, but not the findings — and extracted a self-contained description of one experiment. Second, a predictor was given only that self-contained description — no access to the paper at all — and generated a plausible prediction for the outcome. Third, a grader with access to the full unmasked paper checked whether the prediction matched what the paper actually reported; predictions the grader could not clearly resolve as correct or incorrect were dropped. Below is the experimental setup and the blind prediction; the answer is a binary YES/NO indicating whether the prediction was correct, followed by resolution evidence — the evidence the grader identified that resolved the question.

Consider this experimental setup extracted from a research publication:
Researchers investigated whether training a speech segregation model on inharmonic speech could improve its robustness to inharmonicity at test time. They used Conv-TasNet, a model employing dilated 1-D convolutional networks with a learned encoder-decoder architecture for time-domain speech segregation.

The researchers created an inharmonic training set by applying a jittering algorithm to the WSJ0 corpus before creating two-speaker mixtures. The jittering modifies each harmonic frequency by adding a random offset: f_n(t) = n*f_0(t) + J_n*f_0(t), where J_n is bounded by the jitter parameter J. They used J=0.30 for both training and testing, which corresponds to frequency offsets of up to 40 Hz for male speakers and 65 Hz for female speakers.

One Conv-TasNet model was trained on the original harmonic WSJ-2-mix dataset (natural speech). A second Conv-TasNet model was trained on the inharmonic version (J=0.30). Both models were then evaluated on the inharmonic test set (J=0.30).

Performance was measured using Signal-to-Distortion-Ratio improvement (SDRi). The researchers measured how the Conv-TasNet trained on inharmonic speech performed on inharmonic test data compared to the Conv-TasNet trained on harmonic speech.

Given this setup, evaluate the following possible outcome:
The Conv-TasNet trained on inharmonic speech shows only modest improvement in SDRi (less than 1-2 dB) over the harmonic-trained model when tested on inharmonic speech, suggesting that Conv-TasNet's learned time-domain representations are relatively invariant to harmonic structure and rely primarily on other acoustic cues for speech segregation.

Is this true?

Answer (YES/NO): NO